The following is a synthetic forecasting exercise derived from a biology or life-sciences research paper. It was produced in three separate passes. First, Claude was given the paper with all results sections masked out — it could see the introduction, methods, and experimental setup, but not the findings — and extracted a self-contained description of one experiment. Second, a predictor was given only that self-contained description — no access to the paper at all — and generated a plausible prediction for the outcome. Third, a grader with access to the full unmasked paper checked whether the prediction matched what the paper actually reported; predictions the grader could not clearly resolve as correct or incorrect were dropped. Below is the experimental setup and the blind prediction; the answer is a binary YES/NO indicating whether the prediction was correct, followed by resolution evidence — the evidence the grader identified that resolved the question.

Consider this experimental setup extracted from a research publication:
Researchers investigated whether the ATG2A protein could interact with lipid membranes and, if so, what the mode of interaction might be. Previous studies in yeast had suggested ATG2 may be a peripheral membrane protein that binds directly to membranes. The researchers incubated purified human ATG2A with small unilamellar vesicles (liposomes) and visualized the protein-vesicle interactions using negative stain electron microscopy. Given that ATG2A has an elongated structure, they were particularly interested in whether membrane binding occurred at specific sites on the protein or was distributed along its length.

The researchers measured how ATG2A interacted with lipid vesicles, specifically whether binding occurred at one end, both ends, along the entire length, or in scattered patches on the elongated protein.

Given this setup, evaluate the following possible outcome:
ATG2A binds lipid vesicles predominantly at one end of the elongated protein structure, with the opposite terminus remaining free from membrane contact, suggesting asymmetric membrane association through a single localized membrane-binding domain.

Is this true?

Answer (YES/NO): NO